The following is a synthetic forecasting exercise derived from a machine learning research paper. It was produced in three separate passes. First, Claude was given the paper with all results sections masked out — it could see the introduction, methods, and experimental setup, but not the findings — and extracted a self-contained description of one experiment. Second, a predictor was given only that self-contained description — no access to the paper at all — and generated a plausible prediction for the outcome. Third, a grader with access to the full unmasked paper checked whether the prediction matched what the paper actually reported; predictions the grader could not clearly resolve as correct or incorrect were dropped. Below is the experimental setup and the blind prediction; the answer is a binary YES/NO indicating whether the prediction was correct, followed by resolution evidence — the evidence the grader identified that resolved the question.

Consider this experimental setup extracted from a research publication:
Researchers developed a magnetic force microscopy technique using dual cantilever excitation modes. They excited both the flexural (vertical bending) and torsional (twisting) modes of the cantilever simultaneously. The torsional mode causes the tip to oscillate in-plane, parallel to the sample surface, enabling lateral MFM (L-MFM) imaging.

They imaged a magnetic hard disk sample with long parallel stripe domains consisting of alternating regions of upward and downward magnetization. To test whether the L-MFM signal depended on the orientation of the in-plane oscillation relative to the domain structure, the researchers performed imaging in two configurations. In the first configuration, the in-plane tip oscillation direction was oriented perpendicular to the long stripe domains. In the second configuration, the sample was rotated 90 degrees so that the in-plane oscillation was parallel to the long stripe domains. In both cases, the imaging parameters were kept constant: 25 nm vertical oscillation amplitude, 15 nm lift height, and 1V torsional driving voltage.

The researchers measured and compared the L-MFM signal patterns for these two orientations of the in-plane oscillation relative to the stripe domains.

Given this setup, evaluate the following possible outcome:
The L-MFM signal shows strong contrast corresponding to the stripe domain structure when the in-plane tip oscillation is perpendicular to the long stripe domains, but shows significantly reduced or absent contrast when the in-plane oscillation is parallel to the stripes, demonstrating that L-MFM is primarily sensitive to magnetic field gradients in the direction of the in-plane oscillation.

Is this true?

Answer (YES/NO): YES